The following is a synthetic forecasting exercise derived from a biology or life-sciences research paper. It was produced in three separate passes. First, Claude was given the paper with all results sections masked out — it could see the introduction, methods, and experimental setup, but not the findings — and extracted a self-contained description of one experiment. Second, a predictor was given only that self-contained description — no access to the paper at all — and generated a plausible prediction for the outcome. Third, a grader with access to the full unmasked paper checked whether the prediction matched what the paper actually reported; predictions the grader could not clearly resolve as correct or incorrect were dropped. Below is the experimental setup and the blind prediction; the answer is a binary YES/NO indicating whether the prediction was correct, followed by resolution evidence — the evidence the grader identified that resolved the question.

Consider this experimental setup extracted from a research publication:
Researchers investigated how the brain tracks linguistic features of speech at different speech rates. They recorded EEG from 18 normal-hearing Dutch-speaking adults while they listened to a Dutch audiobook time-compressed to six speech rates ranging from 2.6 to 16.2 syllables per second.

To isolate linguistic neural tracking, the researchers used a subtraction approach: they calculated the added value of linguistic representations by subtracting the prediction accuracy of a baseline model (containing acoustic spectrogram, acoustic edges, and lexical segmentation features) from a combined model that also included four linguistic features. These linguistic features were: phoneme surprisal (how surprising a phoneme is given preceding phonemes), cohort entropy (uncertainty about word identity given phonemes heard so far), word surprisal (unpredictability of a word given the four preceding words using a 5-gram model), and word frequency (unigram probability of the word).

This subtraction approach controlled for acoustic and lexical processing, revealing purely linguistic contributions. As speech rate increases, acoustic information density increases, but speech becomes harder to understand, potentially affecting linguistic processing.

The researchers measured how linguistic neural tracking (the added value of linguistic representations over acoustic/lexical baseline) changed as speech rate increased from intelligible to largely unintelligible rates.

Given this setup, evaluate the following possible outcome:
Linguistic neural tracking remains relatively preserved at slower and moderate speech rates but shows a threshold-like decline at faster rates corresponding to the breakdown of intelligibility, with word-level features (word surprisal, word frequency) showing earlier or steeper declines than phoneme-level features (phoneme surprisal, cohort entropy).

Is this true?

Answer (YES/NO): NO